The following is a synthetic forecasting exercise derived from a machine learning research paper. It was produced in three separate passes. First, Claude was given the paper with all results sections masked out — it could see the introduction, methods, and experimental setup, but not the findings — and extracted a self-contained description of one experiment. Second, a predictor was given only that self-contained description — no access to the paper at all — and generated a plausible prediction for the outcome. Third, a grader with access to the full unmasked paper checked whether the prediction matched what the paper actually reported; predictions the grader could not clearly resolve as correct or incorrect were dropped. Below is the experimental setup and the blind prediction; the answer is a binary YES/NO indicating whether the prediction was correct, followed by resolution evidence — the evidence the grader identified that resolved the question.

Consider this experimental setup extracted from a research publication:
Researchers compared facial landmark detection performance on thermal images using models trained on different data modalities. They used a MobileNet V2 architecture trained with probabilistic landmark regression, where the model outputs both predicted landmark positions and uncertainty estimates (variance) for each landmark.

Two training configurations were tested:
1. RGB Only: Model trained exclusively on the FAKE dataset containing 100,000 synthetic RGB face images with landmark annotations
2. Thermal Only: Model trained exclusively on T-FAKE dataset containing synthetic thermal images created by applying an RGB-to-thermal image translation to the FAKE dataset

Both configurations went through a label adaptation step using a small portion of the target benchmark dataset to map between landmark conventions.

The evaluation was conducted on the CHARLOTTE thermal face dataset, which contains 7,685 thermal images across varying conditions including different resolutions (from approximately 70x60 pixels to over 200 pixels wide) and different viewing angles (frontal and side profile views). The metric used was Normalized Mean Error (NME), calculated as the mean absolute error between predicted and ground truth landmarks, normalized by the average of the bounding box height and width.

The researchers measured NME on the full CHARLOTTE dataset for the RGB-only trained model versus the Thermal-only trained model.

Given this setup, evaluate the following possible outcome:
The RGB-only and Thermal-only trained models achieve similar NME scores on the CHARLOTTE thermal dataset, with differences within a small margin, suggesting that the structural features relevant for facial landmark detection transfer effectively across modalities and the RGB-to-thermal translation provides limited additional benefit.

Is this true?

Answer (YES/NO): NO